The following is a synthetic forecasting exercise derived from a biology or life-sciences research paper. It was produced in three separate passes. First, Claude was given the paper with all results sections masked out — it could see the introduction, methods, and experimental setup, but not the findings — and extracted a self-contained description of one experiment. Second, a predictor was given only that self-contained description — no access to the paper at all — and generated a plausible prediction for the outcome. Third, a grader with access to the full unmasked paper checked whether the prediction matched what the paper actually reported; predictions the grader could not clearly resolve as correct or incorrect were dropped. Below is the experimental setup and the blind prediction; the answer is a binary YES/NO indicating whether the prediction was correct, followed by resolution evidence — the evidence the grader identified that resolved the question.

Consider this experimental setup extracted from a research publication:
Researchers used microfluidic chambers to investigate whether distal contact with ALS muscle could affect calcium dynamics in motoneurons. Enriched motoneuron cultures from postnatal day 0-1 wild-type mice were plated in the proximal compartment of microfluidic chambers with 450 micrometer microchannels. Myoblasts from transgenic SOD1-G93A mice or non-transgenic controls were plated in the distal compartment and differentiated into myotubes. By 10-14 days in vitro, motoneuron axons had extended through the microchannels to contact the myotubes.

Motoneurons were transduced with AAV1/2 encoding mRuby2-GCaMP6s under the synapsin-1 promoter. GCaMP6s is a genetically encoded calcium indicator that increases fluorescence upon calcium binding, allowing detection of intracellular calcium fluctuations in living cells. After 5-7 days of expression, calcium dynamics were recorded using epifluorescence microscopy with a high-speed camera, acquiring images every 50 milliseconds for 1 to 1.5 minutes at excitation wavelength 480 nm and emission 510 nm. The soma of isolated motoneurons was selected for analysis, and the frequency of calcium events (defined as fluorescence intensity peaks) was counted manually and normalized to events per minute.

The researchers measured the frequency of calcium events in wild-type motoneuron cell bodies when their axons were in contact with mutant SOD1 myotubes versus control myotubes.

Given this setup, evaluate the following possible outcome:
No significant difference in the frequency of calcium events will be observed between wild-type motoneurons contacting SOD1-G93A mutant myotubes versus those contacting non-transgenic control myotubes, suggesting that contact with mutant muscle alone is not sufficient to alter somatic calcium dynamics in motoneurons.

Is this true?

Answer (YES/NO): NO